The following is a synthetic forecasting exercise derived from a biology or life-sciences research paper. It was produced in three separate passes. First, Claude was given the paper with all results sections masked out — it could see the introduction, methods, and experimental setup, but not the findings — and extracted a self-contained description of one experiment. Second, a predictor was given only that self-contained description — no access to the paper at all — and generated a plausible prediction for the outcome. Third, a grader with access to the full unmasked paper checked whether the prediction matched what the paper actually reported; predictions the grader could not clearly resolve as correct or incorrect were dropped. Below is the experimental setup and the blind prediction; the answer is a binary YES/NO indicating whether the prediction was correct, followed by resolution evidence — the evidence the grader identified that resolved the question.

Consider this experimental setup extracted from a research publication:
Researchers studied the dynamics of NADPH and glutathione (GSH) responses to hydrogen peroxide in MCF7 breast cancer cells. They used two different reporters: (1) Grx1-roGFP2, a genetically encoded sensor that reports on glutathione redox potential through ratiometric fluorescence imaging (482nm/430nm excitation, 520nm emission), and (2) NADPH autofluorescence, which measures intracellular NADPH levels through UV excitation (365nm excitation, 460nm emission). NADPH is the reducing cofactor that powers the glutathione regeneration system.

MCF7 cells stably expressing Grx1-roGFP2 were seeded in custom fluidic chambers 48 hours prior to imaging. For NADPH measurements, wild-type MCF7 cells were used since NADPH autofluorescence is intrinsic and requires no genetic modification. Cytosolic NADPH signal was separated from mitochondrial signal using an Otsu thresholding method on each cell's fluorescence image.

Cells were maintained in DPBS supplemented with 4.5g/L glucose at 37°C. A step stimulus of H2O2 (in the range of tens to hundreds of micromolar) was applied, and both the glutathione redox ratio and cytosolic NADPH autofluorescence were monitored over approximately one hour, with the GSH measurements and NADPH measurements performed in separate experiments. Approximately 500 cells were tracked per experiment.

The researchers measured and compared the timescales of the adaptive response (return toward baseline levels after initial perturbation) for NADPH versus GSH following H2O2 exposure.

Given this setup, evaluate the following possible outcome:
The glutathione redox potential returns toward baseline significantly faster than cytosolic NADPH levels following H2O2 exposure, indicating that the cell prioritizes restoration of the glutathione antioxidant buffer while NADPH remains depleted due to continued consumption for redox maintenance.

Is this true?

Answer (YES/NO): NO